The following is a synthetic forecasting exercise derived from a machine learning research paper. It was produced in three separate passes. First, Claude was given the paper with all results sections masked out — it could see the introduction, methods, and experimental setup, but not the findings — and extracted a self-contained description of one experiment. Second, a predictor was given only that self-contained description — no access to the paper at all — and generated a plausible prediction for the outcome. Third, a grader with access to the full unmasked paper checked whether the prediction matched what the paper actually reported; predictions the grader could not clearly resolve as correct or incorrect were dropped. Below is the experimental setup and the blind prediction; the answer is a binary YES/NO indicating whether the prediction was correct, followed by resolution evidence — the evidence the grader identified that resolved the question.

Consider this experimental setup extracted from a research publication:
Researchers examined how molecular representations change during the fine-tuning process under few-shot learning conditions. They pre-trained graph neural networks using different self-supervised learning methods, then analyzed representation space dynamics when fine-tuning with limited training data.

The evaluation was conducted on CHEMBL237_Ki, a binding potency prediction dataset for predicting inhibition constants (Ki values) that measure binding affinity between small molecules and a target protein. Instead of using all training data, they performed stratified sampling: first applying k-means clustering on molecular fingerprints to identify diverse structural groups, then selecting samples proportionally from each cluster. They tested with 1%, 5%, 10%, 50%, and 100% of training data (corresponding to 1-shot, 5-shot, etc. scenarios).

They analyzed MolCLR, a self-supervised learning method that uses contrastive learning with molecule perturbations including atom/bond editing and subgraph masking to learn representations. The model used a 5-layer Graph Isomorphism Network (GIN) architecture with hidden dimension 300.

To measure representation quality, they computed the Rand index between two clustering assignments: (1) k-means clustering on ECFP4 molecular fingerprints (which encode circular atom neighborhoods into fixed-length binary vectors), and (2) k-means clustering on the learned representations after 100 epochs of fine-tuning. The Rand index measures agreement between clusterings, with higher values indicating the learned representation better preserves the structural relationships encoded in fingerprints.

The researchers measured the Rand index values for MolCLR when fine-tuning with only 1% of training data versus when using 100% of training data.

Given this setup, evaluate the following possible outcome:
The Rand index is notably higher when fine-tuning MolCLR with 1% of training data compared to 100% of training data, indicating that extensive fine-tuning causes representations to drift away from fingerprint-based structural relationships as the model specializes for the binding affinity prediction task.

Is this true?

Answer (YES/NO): NO